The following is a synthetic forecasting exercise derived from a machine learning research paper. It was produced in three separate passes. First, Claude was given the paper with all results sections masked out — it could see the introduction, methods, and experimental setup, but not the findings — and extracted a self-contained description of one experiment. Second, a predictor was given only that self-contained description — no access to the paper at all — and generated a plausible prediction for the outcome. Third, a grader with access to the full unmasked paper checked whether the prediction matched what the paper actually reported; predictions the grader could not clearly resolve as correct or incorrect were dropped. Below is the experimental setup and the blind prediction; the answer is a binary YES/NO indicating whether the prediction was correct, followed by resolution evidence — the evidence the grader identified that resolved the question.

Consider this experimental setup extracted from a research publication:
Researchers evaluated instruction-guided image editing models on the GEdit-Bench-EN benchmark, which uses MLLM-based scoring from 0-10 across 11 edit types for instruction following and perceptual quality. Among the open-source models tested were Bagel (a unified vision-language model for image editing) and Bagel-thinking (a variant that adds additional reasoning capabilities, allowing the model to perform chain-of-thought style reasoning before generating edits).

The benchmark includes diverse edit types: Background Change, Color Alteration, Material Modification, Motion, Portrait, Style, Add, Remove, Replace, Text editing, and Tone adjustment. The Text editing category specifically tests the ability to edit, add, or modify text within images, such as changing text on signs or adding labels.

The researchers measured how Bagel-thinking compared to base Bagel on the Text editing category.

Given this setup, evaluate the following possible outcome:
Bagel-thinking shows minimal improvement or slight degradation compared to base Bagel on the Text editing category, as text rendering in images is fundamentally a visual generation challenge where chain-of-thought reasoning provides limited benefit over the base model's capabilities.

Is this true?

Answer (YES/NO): NO